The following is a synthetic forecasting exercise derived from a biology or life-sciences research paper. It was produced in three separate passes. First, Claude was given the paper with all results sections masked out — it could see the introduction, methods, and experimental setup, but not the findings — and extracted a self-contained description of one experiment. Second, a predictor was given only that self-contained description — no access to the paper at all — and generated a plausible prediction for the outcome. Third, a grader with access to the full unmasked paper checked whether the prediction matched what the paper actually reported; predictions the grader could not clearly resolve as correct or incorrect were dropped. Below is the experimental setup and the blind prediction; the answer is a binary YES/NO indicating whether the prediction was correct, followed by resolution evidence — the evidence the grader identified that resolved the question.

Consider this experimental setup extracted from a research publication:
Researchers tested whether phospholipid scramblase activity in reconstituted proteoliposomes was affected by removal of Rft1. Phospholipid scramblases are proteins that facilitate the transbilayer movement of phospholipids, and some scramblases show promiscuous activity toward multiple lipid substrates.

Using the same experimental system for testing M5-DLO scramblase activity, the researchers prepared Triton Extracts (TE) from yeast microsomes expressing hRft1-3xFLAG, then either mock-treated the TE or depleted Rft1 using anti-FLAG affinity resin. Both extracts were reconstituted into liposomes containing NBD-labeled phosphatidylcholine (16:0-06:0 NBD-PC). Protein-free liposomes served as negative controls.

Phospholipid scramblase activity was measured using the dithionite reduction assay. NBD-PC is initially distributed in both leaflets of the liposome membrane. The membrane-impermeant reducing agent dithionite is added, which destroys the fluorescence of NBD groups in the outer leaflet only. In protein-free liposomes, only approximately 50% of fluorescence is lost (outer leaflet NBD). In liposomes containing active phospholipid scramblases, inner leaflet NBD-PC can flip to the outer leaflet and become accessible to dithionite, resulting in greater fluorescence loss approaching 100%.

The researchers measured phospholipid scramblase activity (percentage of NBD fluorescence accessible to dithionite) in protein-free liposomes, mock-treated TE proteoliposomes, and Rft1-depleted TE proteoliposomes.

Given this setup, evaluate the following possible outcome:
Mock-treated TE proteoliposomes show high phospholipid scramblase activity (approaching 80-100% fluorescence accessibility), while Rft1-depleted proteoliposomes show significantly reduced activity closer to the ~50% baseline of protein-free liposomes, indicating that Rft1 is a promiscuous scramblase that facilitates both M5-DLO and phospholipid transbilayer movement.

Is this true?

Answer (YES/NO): NO